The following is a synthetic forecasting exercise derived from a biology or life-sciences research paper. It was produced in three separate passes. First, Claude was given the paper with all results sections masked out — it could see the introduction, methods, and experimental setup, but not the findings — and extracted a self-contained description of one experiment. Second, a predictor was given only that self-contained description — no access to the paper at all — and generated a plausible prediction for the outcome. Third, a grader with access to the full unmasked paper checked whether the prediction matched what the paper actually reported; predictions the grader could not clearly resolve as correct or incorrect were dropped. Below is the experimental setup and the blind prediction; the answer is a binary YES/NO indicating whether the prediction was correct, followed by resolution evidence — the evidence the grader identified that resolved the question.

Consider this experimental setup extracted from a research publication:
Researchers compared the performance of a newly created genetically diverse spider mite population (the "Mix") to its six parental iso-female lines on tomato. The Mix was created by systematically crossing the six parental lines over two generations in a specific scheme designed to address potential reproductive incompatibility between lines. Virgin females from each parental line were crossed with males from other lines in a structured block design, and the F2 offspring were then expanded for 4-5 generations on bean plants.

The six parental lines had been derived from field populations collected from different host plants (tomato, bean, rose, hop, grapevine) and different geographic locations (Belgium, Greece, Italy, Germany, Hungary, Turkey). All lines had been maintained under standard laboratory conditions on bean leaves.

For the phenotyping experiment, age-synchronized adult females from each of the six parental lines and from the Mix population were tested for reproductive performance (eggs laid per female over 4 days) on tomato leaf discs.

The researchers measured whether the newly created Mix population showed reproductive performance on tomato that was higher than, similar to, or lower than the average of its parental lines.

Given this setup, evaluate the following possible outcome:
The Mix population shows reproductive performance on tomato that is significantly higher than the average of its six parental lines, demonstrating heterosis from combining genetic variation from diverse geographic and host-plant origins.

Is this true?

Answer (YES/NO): YES